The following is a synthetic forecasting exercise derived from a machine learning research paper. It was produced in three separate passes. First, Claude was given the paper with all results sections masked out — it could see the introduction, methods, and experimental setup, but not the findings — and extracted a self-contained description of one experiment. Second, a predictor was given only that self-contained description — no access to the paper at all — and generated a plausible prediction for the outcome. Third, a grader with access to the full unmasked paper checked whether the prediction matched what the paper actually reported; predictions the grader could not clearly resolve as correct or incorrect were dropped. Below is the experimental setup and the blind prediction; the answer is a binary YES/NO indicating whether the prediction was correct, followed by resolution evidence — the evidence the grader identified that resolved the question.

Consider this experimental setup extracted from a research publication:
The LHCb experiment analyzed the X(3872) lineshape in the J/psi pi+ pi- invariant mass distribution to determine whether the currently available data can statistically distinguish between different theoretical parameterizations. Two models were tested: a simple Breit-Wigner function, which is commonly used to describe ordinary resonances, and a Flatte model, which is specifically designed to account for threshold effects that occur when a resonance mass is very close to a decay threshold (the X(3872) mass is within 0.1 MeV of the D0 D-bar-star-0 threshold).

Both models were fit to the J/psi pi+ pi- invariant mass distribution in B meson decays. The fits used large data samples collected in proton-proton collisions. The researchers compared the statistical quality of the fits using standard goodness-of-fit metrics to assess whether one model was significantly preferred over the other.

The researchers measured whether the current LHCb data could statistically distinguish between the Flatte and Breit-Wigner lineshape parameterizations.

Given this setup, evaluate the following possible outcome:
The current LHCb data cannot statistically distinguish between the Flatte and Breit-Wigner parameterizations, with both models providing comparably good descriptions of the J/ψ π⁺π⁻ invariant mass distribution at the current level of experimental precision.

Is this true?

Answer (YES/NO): YES